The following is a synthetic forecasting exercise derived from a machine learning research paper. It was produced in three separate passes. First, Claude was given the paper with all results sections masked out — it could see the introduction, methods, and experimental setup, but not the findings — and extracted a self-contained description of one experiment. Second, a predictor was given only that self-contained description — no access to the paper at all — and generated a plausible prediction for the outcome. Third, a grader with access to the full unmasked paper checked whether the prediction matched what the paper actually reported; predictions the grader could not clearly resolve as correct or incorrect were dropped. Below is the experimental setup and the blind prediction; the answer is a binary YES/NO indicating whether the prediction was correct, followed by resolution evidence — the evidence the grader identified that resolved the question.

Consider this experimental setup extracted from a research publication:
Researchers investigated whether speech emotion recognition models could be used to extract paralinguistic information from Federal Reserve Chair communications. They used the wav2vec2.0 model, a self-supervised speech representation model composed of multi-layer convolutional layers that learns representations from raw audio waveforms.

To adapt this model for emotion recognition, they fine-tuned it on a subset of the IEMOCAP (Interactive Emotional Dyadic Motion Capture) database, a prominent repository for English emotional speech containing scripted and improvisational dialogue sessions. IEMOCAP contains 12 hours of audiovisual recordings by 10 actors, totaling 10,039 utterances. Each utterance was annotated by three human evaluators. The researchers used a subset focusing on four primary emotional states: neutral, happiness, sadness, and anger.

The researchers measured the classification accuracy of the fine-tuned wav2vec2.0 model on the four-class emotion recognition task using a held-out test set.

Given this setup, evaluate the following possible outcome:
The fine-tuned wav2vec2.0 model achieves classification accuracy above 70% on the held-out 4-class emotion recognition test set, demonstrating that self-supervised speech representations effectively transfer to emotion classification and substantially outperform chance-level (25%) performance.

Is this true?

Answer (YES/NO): YES